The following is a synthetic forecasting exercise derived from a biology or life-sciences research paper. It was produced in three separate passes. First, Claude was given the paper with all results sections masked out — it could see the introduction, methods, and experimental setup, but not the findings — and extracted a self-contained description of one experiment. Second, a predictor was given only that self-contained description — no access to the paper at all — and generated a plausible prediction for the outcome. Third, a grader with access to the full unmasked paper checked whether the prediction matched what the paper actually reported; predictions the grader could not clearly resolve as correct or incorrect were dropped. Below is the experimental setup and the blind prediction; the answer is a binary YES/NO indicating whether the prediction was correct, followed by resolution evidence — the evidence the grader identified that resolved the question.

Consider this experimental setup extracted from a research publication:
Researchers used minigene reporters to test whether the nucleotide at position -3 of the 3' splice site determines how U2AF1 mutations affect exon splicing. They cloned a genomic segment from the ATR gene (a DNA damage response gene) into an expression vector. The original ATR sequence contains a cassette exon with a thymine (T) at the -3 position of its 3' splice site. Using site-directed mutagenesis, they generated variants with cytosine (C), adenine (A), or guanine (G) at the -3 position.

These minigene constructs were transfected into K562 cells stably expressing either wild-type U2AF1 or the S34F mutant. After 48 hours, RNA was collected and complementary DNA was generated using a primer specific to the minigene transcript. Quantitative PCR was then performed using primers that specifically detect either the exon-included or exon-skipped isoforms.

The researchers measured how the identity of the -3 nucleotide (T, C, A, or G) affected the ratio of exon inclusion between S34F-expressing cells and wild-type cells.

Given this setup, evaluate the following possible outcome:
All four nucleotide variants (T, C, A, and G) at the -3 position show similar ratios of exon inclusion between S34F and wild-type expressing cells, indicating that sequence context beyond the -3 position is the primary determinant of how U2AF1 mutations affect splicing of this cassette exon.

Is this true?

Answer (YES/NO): NO